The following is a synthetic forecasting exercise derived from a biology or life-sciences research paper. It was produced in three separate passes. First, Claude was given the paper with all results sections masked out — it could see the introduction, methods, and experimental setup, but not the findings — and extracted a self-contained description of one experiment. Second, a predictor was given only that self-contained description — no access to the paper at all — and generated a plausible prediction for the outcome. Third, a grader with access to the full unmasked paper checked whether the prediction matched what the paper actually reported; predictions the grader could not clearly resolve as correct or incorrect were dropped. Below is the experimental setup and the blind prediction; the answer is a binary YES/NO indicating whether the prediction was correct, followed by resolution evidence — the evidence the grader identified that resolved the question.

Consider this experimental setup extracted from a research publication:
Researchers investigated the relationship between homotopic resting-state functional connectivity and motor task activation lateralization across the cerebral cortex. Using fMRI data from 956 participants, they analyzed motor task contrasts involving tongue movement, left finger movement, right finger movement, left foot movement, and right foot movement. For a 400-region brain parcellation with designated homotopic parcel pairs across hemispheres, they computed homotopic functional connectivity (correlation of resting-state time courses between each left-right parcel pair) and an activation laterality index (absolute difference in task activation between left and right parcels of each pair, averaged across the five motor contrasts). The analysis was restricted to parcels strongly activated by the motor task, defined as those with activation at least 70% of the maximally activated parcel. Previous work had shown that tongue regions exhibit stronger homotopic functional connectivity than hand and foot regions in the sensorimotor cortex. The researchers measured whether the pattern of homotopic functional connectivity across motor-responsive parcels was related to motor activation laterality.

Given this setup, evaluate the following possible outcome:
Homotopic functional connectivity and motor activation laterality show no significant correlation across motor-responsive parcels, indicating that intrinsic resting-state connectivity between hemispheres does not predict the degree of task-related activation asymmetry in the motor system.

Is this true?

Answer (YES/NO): NO